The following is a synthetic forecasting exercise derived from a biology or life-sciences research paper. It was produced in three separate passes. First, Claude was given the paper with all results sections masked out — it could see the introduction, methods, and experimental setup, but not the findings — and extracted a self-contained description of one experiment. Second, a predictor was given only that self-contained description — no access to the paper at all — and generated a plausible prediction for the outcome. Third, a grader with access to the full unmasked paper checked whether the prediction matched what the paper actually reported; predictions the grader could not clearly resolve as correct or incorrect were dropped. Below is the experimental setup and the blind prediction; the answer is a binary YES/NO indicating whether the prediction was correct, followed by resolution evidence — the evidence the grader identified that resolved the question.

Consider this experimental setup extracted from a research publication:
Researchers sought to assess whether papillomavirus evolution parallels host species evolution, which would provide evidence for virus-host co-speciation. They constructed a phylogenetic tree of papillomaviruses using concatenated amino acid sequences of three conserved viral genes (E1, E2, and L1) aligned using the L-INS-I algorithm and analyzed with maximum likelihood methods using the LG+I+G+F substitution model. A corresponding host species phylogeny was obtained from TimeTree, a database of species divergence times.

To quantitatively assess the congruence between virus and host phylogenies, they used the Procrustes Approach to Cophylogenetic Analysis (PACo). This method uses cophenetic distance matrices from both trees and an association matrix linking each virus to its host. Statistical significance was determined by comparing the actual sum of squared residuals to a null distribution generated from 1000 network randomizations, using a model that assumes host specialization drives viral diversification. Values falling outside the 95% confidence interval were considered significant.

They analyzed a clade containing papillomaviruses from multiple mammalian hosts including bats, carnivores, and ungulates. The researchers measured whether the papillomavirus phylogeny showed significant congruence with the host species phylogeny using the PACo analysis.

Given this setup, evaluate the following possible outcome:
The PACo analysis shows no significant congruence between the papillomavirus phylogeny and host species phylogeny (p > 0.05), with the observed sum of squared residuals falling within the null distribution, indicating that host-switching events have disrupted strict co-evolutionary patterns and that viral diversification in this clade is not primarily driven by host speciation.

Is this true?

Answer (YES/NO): NO